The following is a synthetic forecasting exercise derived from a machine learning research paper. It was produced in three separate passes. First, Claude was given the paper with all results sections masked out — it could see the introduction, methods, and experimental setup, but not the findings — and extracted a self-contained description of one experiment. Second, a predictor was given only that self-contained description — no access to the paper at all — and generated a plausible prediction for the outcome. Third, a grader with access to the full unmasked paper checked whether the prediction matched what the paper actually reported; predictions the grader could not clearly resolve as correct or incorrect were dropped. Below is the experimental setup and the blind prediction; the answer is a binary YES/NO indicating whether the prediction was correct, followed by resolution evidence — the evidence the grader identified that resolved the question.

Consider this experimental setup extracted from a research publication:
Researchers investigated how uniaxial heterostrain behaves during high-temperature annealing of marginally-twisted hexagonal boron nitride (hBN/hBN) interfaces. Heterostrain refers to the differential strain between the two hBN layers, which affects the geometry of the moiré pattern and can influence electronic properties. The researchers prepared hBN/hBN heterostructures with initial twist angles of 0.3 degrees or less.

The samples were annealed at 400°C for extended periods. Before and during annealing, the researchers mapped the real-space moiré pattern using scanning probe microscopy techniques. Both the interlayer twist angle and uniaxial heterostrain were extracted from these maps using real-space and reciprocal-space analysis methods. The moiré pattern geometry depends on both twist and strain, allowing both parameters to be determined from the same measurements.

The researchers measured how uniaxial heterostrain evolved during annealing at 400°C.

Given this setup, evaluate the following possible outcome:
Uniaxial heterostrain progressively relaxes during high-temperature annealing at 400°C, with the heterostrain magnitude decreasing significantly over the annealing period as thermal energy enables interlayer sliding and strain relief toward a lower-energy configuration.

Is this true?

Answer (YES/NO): NO